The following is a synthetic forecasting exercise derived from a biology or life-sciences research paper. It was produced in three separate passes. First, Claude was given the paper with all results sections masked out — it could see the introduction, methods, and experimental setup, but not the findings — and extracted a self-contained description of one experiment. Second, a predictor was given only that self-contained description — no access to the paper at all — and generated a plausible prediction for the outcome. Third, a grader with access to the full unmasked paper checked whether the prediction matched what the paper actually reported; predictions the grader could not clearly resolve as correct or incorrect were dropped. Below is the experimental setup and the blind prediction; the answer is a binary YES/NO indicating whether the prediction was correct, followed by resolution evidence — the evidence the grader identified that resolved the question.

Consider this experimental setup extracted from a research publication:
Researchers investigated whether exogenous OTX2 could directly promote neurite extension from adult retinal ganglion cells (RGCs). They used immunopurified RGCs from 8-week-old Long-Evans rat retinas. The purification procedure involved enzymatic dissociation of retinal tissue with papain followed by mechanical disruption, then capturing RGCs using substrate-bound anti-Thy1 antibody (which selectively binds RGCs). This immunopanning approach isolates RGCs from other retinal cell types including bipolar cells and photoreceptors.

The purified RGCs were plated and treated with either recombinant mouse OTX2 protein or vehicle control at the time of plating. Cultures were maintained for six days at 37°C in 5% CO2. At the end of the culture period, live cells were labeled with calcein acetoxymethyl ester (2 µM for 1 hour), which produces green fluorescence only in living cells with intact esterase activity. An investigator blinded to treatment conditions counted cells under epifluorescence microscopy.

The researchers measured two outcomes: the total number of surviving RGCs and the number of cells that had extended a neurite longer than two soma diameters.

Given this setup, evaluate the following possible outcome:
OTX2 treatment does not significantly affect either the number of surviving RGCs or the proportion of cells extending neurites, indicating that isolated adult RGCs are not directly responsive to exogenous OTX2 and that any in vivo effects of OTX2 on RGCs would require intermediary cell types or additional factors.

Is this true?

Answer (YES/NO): NO